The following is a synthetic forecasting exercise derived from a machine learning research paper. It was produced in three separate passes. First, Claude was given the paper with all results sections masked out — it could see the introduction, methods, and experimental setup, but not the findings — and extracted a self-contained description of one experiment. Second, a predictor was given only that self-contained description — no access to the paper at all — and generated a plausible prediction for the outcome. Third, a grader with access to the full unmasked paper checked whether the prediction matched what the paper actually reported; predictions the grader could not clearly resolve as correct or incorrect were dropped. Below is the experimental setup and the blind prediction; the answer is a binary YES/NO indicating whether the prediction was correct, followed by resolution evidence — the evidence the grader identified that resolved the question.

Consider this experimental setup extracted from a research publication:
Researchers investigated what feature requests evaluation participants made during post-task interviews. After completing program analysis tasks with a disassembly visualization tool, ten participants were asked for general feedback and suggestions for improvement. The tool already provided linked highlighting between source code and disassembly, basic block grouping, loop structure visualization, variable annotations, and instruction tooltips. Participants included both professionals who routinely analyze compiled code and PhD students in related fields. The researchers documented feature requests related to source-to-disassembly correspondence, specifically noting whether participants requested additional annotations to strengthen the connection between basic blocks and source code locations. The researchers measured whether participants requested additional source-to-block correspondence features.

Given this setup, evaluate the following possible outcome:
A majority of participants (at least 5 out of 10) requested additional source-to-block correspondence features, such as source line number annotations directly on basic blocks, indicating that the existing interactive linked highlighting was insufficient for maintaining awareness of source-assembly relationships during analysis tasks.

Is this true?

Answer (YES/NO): YES